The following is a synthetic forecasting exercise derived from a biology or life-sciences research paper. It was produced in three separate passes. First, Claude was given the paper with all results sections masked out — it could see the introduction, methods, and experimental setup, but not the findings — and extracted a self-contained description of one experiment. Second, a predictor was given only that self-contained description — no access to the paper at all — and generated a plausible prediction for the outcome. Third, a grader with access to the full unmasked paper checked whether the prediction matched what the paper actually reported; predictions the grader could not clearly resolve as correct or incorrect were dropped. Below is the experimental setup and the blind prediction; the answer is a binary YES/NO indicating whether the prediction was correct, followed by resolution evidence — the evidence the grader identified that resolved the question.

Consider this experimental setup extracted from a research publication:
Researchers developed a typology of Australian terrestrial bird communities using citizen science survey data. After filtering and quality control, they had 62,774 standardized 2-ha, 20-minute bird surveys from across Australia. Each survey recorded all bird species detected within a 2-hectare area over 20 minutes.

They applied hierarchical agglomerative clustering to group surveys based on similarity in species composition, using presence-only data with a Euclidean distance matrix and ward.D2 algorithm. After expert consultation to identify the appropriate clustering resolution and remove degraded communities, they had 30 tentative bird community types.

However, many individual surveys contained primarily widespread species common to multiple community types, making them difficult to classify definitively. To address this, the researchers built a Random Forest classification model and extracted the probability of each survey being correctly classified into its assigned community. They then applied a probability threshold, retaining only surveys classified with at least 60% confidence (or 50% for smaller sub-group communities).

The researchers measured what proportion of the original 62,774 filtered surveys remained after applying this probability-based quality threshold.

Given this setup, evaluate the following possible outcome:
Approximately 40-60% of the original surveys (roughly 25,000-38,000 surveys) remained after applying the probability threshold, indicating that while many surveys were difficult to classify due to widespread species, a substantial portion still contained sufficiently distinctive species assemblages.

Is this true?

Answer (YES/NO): NO